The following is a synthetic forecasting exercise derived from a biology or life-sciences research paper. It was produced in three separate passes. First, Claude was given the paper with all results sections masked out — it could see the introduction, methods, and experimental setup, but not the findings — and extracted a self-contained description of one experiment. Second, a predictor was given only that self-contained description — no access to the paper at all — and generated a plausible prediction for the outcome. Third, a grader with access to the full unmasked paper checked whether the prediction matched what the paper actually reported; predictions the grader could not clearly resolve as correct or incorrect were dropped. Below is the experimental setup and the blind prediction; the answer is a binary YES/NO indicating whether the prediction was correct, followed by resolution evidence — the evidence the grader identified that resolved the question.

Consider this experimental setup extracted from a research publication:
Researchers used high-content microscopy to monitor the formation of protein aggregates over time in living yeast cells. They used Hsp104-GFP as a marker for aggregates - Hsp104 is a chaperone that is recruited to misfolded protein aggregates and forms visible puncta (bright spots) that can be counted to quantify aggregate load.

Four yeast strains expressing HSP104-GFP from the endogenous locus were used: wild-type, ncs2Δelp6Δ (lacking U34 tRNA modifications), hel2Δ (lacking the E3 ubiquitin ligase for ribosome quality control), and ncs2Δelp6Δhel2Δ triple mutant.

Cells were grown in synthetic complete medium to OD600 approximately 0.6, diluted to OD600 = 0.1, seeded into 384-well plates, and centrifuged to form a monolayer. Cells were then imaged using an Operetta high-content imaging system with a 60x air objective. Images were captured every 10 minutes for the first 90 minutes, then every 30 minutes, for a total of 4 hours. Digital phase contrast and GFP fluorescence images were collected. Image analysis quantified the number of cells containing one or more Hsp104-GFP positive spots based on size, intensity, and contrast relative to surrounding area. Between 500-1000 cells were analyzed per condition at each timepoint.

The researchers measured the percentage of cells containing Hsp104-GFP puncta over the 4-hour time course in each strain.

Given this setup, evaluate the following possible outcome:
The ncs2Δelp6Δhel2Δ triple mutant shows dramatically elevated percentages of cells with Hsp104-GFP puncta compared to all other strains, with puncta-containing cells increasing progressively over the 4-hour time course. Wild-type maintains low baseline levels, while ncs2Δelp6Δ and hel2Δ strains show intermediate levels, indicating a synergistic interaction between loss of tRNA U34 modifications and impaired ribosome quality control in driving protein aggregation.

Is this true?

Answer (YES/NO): NO